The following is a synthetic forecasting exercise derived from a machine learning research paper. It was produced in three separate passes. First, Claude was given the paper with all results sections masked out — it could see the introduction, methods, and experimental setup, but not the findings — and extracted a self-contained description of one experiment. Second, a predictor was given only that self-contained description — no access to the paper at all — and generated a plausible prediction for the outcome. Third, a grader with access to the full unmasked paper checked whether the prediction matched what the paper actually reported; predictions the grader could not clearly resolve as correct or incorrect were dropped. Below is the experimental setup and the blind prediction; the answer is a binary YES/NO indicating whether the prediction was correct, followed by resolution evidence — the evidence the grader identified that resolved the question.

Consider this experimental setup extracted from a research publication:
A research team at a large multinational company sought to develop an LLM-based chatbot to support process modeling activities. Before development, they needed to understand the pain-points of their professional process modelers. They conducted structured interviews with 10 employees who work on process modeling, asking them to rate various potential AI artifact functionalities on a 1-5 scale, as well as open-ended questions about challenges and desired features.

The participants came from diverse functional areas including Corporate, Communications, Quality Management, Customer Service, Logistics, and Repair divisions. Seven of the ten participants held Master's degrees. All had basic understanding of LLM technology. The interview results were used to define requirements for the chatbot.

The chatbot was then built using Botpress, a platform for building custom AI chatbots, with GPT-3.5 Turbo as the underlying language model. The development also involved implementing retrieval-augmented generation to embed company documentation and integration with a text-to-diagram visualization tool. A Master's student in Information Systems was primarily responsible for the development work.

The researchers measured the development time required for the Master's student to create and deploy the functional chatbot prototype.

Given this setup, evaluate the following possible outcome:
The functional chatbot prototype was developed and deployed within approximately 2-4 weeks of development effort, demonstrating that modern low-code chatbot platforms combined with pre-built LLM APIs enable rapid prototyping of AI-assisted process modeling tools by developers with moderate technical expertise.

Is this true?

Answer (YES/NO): YES